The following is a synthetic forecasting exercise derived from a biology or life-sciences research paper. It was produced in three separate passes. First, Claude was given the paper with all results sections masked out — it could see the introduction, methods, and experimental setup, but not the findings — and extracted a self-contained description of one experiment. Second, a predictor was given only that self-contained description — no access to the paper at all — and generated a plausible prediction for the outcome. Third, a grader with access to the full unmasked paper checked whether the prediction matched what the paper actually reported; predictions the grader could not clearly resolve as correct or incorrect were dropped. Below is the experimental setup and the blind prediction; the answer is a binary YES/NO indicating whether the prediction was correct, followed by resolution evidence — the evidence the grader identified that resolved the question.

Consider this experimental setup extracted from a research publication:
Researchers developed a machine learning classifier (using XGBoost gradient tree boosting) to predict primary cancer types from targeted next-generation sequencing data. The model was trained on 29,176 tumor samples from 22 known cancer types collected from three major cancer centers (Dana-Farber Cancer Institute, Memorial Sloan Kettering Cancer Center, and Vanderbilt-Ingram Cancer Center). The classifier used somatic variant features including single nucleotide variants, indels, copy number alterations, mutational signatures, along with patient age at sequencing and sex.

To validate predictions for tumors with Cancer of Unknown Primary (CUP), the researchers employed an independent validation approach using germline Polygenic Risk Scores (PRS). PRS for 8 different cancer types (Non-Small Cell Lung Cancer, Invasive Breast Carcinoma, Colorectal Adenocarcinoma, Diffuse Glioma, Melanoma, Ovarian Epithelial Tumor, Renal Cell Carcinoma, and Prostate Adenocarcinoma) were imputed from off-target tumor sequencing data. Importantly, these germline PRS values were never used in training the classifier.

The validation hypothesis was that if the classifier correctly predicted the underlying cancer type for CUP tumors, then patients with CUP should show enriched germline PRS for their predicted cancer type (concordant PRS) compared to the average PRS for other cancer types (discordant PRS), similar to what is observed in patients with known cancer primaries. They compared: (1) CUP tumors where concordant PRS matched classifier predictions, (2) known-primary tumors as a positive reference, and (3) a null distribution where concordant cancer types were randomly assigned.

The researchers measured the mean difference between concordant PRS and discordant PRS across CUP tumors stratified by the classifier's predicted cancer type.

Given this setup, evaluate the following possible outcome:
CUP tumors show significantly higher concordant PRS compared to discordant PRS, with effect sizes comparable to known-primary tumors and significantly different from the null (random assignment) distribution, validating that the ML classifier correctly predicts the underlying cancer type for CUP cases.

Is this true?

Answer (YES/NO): NO